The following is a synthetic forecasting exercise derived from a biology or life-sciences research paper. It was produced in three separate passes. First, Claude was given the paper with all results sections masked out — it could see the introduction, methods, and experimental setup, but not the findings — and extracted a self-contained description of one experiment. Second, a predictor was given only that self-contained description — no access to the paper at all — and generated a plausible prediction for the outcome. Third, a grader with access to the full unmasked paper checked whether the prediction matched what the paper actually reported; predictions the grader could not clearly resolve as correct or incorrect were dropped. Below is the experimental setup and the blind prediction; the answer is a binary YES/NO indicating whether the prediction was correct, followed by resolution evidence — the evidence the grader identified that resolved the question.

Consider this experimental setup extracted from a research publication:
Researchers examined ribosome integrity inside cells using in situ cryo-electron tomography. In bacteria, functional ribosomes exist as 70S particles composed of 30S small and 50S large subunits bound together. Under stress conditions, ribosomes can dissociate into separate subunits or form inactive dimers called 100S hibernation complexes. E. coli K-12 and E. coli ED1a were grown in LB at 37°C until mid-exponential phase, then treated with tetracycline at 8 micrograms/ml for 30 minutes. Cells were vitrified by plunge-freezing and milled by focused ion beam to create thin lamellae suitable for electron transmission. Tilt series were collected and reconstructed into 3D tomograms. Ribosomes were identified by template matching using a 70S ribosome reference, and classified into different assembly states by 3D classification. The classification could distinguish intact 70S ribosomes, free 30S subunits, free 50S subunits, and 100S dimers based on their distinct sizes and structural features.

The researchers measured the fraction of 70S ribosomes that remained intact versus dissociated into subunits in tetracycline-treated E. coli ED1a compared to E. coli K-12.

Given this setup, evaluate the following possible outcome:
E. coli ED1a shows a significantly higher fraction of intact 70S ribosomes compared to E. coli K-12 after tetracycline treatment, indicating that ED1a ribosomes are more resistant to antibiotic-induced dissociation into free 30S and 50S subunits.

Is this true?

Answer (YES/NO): NO